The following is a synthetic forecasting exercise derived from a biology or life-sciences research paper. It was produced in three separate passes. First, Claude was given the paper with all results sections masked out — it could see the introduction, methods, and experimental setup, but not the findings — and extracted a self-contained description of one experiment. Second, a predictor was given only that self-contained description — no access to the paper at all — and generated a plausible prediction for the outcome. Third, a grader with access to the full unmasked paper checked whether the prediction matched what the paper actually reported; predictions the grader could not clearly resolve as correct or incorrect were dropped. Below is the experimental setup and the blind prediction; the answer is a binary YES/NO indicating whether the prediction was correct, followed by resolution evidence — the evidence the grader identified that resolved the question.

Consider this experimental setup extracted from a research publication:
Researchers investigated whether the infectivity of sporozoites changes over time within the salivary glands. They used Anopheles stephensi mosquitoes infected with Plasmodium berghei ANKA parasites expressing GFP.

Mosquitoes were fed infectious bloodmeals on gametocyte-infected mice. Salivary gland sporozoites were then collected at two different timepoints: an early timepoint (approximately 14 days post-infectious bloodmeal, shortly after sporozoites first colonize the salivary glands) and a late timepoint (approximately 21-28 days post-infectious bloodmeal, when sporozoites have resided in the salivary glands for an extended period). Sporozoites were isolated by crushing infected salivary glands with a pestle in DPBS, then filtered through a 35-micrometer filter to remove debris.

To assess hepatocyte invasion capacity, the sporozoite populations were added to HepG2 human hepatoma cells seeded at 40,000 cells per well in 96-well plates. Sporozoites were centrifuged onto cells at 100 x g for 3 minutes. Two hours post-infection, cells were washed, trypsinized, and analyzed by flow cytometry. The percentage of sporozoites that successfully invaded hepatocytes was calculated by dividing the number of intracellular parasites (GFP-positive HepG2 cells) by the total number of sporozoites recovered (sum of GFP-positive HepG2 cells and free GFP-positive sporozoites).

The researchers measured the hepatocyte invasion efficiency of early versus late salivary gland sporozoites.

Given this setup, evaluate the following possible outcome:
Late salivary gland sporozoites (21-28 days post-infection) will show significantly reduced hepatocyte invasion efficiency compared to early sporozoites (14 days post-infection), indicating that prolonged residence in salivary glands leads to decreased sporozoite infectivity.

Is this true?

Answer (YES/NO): NO